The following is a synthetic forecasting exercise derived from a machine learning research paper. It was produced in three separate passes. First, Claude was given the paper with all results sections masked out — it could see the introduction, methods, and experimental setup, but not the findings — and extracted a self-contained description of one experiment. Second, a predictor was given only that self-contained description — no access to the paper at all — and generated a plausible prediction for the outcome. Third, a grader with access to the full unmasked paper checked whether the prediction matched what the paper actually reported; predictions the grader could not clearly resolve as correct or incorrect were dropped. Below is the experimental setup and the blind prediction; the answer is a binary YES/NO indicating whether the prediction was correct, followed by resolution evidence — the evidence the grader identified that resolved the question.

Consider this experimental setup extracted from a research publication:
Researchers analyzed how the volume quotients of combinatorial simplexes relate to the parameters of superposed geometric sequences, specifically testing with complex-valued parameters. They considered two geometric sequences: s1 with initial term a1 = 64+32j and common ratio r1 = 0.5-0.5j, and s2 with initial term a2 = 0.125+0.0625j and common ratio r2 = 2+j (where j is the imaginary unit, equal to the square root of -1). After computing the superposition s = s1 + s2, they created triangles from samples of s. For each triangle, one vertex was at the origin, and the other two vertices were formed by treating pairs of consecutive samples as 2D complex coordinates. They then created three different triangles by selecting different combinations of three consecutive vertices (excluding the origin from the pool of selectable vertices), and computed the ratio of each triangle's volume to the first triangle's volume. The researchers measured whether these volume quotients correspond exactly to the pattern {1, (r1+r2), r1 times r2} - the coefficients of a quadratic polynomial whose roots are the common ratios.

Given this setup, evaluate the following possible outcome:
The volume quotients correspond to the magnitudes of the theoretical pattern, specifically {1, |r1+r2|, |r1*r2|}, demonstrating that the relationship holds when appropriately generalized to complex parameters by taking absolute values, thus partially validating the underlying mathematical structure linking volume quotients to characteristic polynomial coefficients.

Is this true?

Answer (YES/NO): NO